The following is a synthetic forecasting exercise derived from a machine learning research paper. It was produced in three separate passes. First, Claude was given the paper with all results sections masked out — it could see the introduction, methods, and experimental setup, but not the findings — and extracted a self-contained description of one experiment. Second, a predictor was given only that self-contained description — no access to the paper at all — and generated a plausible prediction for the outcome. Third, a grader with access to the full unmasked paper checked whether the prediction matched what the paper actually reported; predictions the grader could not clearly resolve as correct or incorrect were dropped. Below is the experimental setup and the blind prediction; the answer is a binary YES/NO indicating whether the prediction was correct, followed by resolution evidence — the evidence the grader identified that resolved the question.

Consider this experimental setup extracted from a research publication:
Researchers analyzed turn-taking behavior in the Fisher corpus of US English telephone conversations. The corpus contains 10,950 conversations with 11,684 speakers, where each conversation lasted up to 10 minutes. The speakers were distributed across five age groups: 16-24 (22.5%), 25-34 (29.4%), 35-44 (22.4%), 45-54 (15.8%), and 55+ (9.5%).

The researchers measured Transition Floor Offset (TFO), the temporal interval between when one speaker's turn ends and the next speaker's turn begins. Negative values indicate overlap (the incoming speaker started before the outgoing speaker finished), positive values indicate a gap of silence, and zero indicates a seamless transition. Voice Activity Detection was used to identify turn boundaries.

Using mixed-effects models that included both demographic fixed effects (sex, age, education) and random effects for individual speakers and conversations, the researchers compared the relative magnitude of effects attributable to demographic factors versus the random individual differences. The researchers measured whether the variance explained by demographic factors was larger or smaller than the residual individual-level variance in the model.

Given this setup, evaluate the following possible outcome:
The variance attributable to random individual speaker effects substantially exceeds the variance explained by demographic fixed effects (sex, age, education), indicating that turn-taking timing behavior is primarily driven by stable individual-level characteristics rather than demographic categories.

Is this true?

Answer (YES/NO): NO